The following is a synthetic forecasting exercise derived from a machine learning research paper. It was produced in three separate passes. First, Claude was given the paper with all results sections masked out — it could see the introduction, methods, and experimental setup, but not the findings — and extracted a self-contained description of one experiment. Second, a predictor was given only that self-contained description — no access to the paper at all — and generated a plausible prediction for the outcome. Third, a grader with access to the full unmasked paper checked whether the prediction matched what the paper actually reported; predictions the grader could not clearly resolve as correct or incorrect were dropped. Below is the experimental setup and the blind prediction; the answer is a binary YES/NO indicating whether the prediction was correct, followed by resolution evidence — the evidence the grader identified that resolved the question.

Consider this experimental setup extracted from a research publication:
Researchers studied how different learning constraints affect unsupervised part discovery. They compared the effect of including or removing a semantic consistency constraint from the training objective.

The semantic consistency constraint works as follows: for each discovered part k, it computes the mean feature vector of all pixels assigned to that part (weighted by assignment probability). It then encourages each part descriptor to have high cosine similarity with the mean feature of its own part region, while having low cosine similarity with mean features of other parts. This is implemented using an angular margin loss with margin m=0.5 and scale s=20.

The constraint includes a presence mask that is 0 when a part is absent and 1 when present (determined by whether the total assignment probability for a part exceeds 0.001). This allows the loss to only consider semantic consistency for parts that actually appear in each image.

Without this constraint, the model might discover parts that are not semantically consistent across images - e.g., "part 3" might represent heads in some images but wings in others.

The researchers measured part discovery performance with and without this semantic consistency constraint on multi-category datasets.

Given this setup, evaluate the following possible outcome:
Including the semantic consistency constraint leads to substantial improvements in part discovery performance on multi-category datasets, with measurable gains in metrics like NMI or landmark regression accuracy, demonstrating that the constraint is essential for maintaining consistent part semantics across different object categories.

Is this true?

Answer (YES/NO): NO